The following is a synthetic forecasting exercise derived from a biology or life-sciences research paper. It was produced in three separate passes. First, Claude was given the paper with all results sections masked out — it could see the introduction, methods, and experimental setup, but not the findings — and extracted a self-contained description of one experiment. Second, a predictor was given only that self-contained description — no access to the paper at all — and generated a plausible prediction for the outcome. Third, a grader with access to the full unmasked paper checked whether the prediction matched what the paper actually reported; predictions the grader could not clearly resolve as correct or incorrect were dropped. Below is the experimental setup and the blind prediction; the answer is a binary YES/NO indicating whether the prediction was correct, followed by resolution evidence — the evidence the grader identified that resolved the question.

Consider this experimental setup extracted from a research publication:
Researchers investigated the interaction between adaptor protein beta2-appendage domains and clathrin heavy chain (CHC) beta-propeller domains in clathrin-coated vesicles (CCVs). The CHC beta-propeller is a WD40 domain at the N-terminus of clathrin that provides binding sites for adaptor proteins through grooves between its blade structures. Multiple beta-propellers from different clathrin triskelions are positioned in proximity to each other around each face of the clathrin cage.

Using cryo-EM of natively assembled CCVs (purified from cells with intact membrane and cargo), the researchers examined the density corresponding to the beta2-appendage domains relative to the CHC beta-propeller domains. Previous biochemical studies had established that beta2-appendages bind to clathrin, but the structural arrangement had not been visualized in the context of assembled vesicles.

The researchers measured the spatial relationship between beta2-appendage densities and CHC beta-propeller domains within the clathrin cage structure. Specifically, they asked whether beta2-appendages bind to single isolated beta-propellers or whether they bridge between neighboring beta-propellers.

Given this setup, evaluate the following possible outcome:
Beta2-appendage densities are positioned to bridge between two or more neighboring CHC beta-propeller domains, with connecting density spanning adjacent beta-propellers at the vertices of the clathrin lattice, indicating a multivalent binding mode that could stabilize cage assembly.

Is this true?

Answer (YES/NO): YES